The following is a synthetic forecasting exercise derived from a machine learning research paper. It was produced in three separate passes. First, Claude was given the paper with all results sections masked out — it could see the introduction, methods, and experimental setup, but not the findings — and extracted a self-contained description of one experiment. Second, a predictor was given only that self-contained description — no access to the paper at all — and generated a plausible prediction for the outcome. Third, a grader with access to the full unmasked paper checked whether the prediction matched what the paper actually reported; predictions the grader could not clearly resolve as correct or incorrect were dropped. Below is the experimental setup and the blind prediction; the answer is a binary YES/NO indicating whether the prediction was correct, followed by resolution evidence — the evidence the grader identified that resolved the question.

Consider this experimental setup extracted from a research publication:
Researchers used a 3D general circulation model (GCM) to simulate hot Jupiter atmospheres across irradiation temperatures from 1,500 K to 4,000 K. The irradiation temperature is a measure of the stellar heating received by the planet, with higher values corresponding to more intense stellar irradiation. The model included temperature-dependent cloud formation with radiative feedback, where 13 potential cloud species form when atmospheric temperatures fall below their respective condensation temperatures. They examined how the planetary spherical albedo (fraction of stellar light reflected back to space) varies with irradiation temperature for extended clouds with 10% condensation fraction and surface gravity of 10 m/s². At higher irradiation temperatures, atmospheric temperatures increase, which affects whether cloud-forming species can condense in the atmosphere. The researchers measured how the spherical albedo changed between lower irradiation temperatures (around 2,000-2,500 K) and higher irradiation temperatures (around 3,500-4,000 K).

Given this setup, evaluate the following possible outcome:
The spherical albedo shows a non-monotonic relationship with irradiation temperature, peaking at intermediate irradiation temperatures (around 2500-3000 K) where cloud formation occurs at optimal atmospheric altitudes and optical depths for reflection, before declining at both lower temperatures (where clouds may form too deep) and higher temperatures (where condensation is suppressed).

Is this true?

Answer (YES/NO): NO